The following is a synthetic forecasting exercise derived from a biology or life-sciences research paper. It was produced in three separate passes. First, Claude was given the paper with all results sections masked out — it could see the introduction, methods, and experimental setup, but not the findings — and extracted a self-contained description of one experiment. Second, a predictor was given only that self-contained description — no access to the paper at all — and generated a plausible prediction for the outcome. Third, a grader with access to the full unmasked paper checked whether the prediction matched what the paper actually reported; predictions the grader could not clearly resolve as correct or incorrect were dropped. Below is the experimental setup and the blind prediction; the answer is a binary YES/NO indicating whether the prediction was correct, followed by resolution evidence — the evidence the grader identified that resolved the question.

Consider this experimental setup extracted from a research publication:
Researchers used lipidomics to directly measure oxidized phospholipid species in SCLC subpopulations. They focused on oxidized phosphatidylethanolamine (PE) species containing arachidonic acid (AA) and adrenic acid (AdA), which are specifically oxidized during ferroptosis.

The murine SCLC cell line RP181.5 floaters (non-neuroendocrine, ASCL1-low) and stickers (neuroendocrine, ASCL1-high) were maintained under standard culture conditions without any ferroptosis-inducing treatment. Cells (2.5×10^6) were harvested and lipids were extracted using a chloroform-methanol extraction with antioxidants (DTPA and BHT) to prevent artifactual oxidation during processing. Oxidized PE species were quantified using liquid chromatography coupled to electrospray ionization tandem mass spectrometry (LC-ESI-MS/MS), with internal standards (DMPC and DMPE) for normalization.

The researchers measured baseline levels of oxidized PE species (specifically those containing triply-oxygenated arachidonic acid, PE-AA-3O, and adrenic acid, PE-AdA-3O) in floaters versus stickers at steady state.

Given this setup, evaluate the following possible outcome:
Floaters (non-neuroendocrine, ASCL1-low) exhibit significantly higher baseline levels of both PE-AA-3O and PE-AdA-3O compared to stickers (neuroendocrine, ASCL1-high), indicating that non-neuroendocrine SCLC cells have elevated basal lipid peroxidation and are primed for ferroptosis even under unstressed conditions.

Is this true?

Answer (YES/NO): NO